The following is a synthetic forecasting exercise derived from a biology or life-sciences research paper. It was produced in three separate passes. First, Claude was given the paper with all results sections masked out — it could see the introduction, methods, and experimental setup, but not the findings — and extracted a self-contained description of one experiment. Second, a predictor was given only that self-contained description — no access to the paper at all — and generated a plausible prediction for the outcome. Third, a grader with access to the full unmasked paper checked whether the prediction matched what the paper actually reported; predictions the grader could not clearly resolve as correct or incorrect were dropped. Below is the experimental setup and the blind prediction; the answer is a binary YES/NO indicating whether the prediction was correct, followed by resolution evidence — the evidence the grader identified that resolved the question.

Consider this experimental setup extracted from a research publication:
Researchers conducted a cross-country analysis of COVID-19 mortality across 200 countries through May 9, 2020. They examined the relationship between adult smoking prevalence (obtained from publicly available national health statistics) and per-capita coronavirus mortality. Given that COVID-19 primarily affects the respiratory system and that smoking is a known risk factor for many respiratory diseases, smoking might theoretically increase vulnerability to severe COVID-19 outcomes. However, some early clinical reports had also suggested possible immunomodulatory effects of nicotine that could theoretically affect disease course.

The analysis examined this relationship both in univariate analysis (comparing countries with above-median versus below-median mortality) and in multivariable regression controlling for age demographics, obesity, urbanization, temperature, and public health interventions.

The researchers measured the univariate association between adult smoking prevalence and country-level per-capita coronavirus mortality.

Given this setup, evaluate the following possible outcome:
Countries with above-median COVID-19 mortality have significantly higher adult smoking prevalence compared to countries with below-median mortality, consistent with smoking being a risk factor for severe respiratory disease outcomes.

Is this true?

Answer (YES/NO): YES